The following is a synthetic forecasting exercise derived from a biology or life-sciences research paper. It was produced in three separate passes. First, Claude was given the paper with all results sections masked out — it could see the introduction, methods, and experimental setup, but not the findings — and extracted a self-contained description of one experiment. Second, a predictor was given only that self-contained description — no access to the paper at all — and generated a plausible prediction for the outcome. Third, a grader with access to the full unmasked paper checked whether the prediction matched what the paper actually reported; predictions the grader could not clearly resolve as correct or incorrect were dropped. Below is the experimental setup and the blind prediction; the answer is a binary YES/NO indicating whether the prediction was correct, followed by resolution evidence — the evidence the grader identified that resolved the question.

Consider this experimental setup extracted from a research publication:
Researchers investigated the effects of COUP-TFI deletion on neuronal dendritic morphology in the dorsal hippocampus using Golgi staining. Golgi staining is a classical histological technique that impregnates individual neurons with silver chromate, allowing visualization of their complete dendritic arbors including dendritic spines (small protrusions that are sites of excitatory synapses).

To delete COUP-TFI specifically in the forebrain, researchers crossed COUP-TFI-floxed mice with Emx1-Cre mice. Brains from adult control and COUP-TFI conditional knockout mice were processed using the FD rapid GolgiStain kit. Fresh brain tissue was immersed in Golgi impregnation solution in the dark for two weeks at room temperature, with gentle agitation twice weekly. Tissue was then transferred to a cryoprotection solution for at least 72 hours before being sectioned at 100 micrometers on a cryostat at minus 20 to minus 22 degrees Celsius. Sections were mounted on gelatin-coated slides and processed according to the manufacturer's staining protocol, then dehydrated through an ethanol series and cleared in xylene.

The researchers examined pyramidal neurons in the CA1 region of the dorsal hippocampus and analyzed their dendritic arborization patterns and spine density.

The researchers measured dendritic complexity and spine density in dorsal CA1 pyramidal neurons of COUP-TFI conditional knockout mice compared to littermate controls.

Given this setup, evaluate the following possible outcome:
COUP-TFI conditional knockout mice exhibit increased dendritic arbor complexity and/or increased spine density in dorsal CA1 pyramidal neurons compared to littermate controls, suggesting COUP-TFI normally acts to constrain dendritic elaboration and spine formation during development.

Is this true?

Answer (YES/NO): NO